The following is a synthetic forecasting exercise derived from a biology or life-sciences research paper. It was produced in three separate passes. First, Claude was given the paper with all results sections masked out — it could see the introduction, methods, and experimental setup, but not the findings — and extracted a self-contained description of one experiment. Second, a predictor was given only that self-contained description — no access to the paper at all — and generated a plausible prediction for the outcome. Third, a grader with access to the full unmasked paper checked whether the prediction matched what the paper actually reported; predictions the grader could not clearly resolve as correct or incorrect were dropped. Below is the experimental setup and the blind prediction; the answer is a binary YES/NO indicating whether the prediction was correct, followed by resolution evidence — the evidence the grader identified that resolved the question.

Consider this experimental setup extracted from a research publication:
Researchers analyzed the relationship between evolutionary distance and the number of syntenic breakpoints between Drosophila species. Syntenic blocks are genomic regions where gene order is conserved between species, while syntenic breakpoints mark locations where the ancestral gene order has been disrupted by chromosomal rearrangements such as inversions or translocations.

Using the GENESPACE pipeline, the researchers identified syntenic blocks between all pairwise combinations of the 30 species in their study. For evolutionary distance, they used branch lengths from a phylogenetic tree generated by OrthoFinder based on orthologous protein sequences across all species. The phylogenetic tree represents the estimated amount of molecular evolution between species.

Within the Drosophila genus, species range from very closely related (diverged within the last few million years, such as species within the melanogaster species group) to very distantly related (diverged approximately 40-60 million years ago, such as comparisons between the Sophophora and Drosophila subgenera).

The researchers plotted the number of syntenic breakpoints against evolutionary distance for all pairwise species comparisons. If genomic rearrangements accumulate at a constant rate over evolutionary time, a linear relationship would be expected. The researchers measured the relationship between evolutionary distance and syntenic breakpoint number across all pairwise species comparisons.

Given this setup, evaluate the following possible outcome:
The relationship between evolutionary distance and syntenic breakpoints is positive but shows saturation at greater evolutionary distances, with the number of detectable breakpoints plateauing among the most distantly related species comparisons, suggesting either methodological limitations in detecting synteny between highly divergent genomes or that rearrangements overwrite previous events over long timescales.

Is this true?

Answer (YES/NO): YES